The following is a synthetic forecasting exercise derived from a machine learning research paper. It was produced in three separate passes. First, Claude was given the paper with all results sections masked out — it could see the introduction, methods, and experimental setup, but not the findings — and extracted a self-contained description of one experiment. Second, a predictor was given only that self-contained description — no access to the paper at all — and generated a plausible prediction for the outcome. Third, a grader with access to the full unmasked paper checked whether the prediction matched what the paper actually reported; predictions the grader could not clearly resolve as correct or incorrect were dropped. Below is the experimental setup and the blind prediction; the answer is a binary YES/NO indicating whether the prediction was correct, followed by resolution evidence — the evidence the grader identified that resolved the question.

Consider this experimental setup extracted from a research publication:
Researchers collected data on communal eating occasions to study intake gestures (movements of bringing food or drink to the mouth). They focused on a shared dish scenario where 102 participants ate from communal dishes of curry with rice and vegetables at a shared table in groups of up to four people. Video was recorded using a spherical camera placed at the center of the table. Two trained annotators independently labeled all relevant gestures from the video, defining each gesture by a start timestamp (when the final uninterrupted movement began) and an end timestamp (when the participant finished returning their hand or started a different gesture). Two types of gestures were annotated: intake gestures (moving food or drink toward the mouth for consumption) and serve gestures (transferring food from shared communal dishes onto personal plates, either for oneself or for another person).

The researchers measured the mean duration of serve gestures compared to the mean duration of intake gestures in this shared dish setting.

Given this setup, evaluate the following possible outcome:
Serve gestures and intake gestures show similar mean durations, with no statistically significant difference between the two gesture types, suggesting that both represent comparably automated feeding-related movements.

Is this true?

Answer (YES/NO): NO